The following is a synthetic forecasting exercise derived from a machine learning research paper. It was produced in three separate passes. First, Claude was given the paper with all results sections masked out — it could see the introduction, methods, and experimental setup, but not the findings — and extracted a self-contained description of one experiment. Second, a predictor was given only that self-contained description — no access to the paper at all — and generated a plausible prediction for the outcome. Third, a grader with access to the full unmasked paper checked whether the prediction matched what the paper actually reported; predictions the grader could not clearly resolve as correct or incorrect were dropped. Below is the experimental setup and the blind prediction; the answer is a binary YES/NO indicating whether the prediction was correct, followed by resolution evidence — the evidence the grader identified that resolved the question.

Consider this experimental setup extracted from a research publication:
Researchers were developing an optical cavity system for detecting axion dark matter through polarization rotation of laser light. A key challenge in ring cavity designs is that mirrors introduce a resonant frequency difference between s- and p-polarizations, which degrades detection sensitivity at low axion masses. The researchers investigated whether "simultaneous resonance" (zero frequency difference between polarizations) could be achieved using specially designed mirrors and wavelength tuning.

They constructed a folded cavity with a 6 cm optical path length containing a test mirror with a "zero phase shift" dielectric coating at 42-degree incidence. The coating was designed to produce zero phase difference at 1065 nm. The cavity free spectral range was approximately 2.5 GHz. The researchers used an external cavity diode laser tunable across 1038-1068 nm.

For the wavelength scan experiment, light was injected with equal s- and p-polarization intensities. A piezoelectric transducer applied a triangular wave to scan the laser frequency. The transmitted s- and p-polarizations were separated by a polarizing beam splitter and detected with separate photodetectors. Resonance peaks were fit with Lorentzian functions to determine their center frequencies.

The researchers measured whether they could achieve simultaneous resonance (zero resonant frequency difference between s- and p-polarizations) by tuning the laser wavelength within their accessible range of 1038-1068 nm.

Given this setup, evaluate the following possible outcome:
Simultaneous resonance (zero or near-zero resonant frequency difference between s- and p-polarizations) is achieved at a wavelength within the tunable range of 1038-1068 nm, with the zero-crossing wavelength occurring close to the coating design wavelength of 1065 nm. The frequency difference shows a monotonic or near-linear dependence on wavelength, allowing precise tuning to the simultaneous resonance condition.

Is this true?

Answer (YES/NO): YES